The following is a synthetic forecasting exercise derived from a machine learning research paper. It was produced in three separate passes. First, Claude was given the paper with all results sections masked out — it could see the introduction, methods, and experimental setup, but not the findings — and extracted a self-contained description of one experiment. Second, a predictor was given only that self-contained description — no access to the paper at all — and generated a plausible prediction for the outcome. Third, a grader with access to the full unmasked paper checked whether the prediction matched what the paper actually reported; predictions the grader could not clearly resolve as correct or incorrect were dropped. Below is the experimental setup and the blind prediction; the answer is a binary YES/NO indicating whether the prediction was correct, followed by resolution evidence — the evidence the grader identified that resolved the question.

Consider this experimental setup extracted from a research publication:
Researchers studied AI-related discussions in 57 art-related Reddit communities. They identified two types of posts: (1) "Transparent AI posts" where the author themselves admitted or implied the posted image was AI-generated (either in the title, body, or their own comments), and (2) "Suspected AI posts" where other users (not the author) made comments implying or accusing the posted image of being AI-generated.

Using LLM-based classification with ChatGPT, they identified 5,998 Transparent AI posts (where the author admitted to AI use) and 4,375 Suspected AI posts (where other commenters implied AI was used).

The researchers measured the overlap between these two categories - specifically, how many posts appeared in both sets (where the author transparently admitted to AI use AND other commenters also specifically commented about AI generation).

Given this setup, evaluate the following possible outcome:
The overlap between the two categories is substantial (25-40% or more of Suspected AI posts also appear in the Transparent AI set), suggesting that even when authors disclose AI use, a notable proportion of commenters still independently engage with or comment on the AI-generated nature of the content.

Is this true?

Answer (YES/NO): NO